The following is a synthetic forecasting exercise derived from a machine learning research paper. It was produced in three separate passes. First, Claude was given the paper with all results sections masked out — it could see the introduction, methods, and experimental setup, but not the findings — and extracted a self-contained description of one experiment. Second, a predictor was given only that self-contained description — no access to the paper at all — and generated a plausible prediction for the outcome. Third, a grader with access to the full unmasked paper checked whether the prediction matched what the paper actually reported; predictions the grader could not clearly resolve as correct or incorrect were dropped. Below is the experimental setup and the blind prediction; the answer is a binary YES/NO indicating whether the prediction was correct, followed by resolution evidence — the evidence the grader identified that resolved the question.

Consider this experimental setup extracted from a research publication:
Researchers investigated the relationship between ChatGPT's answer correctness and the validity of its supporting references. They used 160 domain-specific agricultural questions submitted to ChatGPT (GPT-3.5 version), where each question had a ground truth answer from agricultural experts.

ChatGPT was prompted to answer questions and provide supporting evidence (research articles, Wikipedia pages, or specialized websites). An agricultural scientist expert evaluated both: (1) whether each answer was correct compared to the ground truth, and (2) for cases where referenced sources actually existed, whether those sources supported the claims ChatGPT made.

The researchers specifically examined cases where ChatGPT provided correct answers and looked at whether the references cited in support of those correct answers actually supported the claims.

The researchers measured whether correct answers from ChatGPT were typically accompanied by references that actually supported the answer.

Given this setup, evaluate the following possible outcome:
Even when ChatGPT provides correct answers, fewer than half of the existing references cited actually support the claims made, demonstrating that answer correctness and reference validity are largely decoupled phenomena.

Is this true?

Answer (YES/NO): YES